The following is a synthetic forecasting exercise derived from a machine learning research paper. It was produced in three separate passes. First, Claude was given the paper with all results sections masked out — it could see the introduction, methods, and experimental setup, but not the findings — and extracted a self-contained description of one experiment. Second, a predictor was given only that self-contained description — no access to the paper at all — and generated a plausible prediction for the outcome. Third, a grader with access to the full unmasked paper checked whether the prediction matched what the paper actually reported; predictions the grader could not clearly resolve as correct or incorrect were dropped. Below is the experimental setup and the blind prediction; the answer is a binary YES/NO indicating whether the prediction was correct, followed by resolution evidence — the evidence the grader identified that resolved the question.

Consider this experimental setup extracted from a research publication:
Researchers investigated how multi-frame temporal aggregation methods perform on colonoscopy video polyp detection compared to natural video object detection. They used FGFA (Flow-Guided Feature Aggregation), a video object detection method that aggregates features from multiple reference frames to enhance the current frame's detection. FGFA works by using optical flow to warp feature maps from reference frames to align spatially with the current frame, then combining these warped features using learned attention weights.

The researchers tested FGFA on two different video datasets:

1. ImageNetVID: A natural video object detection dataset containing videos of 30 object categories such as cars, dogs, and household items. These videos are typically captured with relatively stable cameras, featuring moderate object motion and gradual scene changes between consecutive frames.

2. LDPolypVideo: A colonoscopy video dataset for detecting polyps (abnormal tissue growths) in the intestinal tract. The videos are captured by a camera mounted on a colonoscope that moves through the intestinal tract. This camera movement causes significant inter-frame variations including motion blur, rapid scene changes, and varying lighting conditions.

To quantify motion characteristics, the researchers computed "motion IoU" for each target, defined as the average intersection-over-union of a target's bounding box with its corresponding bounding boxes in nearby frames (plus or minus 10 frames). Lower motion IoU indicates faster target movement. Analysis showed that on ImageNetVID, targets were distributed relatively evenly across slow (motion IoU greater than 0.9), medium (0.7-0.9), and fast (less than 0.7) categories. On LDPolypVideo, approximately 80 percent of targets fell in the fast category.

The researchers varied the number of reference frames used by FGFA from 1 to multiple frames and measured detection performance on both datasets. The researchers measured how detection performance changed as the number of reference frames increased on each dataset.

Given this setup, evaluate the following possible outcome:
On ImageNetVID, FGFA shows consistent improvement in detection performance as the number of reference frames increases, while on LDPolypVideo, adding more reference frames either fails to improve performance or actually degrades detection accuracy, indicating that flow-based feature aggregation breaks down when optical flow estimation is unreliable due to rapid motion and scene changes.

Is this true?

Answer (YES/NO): YES